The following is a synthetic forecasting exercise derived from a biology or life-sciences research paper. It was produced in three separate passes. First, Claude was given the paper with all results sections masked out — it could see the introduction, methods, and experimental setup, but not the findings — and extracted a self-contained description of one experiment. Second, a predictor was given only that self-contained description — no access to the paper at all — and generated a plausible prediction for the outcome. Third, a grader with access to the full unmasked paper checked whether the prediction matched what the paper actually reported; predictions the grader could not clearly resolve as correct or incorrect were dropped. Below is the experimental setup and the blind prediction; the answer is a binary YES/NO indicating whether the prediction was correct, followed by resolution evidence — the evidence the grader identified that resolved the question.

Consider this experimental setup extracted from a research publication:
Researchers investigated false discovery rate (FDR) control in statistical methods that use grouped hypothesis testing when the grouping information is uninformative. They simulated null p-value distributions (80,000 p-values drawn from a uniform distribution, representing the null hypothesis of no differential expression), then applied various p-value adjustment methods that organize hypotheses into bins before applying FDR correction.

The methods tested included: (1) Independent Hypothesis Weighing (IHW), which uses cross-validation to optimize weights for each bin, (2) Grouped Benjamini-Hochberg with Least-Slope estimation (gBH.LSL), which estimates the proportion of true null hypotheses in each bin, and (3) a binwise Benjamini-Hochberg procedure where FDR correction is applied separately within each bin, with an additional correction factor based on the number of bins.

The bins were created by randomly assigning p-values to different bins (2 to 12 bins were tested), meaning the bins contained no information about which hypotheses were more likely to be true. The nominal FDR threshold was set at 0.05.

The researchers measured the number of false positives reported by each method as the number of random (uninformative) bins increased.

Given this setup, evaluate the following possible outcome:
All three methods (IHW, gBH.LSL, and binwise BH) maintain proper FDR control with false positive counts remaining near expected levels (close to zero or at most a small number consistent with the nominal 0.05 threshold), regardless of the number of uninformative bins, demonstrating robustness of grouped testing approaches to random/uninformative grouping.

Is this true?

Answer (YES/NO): YES